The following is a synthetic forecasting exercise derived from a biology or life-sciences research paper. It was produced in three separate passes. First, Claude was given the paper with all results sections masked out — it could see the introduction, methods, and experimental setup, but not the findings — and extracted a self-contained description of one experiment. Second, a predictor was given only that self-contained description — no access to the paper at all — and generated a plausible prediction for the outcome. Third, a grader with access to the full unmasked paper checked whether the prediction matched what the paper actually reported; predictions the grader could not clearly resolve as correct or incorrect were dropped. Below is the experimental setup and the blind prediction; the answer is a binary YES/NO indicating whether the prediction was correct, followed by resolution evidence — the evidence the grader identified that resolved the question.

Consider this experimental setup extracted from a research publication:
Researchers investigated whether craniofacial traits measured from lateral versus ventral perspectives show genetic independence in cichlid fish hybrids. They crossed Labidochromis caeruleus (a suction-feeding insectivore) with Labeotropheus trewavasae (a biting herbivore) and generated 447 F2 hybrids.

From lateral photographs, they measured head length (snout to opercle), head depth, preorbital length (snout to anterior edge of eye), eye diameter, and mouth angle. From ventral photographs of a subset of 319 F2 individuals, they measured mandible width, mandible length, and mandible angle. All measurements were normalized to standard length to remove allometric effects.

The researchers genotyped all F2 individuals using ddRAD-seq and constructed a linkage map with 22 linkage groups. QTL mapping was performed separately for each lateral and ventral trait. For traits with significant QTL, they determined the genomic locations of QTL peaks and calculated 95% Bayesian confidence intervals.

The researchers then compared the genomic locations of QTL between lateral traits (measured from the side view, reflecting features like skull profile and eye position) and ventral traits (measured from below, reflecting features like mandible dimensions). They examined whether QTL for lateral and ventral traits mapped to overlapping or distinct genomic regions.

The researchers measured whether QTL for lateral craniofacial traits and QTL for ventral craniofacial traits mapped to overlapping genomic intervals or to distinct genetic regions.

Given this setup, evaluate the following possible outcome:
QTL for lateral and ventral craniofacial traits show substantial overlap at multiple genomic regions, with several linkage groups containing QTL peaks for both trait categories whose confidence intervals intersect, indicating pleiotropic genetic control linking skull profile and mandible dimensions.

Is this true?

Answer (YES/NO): NO